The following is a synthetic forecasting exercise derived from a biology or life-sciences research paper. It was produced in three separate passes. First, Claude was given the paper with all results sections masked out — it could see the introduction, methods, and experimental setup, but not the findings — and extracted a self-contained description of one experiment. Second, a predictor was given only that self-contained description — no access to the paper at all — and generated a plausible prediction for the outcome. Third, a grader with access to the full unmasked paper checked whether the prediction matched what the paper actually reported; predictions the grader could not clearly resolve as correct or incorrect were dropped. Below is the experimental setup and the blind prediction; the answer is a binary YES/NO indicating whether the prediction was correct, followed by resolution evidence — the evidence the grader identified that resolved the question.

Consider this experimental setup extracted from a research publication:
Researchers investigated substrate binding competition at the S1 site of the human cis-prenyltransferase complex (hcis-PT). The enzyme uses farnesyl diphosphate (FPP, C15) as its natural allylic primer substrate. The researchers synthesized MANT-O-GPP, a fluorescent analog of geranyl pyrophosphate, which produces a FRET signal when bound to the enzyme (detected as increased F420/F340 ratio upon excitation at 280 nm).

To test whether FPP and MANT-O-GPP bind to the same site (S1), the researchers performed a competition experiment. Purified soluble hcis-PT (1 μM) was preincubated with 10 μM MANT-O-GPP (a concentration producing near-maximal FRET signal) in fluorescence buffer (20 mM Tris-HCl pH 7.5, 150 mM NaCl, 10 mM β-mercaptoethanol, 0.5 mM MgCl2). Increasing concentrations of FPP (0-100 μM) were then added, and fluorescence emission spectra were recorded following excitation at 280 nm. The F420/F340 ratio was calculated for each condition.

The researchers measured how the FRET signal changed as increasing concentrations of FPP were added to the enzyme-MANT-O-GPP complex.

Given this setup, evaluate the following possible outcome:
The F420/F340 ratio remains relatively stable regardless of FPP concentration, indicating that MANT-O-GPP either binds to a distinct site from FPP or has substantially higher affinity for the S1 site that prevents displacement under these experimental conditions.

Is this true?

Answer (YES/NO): NO